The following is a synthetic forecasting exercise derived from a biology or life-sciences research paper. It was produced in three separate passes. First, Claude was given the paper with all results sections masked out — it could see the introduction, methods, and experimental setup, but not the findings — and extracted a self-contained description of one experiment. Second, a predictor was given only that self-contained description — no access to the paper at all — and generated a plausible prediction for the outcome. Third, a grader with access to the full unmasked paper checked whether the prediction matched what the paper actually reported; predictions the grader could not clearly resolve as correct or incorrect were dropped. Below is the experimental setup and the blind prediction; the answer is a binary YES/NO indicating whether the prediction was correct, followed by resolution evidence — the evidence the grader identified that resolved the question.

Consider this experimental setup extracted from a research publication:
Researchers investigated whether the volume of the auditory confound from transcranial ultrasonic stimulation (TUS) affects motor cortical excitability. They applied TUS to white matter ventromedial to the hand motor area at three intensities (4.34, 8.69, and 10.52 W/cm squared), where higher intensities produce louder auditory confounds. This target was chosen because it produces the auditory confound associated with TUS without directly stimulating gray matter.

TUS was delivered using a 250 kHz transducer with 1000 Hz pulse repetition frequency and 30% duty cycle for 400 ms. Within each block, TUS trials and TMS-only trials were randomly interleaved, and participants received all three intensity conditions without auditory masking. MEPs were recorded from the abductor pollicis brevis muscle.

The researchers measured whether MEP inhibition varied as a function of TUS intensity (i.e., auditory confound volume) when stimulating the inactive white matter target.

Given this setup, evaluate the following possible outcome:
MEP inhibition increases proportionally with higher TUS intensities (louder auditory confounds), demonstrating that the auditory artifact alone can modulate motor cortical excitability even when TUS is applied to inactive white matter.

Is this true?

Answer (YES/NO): NO